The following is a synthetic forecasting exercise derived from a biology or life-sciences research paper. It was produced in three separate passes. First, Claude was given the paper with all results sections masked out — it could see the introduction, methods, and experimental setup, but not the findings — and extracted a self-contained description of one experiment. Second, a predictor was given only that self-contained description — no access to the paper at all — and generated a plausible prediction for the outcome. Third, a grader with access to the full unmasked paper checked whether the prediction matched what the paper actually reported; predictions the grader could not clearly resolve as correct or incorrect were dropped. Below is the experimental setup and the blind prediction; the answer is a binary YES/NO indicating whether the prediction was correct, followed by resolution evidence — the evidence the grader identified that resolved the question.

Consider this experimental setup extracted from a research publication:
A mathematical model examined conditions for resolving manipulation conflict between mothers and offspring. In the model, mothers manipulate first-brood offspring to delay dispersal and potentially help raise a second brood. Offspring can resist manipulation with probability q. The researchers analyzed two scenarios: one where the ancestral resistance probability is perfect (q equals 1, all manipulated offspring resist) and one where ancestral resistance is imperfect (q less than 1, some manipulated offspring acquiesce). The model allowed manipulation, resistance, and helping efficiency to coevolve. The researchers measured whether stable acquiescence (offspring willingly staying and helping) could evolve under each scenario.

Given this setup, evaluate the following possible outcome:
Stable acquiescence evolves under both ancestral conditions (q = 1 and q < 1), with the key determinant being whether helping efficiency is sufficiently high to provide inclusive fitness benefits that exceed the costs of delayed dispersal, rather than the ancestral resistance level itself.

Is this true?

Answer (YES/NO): NO